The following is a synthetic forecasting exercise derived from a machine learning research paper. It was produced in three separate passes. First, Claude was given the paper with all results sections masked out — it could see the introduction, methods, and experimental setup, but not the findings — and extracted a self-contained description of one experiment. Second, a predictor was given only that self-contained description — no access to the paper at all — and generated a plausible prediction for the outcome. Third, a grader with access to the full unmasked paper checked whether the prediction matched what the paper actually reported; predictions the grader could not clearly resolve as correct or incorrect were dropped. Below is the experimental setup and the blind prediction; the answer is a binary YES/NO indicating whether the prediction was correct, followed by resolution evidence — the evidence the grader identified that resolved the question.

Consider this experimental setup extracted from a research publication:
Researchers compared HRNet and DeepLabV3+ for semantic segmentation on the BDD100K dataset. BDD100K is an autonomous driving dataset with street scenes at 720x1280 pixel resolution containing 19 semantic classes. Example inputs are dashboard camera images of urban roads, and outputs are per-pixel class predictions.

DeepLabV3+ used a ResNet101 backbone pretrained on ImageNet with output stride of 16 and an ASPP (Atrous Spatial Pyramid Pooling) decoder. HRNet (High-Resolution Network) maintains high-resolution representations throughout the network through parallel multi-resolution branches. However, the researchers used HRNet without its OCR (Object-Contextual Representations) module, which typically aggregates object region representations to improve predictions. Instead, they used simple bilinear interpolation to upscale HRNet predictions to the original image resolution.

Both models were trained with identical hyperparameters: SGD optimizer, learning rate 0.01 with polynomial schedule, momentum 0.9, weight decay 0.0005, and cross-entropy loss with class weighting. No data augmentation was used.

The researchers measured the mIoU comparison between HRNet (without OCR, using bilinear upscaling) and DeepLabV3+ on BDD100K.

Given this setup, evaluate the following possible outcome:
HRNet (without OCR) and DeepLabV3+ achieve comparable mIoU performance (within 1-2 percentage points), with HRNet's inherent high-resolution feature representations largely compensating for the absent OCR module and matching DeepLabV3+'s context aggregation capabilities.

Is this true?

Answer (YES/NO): NO